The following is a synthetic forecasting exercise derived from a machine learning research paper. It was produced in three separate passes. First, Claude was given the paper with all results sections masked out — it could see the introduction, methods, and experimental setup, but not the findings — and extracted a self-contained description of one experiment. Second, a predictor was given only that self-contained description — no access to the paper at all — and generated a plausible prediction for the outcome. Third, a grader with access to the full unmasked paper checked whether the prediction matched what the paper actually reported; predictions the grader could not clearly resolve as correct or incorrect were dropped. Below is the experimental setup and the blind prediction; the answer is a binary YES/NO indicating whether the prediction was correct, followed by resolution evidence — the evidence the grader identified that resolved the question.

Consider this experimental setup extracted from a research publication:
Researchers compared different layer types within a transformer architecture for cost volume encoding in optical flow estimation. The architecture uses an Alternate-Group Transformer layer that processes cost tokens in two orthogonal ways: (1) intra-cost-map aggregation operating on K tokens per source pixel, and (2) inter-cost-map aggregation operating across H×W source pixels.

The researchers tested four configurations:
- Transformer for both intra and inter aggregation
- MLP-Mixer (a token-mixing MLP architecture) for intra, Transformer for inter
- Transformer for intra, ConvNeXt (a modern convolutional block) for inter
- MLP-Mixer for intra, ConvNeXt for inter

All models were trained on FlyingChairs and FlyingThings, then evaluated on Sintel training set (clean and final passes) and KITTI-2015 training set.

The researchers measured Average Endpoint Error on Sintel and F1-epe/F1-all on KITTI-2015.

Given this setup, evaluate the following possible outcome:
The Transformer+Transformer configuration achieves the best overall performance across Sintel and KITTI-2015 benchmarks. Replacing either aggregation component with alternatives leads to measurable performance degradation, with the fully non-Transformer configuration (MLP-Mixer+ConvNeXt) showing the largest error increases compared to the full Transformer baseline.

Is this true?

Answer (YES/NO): NO